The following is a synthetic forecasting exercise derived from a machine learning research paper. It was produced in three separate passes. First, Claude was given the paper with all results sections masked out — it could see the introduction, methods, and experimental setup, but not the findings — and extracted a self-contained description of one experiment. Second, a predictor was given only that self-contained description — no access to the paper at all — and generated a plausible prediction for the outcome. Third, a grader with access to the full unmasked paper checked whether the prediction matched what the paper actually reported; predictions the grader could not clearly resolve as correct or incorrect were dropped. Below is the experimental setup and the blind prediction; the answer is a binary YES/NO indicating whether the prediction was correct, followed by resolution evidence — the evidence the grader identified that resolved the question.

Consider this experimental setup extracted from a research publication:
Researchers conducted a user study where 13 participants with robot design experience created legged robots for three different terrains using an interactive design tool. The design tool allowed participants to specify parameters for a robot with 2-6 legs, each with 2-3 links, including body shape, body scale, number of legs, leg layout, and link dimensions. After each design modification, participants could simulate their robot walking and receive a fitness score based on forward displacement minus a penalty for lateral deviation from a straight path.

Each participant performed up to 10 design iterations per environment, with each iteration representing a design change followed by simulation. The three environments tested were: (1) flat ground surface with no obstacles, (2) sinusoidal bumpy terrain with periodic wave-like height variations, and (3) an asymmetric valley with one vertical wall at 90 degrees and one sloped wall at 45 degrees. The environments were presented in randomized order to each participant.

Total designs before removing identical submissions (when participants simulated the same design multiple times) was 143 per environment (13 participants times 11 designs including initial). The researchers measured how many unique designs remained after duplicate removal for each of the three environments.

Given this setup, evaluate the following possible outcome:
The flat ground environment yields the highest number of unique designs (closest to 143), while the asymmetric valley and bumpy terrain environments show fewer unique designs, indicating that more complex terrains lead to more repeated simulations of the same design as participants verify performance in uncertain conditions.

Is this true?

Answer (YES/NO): NO